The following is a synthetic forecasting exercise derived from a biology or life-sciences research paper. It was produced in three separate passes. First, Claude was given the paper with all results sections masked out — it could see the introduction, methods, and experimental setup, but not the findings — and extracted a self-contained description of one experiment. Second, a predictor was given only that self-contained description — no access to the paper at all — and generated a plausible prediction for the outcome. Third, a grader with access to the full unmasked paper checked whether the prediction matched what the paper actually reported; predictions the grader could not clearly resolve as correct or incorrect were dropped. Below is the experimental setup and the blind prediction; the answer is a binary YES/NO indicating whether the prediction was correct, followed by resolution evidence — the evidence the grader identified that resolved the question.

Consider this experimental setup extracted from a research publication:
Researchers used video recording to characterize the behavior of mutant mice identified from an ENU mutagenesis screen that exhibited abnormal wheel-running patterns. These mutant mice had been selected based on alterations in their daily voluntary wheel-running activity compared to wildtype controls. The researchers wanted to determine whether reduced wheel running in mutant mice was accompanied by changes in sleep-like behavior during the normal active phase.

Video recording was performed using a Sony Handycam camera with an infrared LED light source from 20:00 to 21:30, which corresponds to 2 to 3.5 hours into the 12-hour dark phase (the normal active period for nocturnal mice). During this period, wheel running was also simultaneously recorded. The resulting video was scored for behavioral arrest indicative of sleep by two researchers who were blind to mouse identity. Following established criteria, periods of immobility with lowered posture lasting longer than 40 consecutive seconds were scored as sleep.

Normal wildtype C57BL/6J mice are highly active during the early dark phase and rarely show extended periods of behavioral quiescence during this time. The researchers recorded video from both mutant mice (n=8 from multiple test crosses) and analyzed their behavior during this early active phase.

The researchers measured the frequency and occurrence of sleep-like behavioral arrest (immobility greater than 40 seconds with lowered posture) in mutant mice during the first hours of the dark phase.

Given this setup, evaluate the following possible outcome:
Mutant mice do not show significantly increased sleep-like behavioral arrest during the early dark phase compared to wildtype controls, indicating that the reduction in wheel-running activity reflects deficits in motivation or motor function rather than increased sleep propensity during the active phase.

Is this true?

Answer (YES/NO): NO